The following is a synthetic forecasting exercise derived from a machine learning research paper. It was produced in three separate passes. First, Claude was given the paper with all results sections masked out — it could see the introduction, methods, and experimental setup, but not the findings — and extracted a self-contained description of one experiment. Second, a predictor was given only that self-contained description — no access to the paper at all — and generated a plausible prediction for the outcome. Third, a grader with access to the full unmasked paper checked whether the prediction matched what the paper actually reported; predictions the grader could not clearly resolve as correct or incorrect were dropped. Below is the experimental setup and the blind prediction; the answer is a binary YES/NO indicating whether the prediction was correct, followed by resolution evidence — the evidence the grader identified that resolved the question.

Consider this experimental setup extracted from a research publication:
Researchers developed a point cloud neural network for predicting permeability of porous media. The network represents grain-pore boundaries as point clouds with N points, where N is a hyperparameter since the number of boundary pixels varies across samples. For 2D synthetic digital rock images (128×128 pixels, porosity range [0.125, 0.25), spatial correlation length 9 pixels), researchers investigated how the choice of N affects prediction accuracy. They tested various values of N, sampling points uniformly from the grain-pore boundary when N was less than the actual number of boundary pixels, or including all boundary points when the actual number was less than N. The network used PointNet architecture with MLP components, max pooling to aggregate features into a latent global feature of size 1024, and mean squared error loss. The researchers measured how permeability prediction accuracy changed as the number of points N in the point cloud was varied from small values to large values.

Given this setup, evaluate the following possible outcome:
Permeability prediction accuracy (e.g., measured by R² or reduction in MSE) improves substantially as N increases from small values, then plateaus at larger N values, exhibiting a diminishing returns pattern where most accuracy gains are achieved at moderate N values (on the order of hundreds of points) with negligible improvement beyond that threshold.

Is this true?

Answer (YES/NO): NO